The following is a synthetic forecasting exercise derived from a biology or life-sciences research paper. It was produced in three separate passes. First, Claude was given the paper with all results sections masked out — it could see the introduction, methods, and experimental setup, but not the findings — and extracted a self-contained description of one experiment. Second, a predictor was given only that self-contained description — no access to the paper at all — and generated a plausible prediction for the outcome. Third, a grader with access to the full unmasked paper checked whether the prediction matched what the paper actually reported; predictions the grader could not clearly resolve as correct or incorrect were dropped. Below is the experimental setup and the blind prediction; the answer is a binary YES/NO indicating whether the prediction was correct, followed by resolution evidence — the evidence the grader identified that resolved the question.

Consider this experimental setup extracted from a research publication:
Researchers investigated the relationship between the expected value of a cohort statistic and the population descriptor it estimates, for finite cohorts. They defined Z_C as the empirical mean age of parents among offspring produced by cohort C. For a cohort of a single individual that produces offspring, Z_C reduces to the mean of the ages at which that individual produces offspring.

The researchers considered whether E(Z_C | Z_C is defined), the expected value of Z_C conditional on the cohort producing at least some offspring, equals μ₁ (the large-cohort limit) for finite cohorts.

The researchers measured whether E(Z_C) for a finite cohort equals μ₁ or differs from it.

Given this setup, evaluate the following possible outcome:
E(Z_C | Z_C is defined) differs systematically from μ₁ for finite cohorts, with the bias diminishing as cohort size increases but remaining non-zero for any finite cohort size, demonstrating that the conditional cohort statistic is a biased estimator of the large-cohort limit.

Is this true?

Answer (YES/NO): YES